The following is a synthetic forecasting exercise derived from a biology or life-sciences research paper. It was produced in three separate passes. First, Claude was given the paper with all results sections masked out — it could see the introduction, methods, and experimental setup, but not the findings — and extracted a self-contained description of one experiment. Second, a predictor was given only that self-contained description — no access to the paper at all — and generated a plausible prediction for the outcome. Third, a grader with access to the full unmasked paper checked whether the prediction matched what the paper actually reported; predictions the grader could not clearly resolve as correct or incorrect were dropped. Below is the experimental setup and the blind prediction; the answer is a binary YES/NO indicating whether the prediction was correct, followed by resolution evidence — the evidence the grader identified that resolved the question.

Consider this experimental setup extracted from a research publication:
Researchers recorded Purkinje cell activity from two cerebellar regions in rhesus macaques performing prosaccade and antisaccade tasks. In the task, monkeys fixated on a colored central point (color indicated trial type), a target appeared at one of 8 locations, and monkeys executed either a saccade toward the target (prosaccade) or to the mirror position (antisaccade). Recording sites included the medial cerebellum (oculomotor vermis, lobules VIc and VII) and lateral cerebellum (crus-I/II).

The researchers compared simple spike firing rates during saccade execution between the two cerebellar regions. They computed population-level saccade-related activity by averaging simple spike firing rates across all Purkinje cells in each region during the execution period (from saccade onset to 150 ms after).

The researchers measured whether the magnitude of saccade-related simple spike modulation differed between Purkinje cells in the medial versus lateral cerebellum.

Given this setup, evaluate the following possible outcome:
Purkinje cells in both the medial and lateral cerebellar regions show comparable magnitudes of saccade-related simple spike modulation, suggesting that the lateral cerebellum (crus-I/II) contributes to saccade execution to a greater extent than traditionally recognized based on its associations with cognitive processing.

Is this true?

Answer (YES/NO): NO